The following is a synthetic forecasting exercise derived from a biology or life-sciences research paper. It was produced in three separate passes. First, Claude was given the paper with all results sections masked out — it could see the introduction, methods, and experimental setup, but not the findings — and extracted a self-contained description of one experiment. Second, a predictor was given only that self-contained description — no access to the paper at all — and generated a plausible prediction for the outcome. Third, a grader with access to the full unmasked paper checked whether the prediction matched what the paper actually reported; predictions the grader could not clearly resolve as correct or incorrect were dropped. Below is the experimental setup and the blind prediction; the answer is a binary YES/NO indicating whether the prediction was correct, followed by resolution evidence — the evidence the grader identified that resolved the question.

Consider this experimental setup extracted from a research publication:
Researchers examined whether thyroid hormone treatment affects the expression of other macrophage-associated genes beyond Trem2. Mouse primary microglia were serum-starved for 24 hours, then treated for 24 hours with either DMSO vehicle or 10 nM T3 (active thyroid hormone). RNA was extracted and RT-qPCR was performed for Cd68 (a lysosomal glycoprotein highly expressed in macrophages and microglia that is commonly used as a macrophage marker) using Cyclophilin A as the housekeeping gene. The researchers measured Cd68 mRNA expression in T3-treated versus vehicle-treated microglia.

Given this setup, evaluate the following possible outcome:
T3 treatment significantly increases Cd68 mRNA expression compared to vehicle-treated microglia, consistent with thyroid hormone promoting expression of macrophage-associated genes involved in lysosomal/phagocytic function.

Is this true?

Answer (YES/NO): YES